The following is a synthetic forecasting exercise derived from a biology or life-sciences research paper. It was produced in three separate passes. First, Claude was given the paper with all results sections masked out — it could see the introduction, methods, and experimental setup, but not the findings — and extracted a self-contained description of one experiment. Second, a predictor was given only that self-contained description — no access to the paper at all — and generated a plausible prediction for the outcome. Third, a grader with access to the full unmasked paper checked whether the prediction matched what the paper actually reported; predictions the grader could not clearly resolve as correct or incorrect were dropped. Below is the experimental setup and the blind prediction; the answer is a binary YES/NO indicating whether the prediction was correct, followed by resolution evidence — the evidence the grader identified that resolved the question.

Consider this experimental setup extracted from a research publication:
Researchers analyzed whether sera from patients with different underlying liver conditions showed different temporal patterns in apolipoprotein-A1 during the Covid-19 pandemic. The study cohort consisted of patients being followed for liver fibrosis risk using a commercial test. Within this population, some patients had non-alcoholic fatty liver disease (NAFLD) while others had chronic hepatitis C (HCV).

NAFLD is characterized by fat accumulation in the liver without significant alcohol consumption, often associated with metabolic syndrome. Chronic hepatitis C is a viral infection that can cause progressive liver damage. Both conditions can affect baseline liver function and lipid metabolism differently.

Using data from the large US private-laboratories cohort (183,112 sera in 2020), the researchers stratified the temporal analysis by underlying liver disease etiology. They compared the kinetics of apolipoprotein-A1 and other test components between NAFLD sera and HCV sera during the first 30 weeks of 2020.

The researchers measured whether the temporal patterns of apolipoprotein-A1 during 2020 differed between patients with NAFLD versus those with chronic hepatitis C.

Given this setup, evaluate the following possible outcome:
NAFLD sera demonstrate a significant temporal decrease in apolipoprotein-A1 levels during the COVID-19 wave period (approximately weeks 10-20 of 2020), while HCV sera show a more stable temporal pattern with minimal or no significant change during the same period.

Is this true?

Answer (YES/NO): NO